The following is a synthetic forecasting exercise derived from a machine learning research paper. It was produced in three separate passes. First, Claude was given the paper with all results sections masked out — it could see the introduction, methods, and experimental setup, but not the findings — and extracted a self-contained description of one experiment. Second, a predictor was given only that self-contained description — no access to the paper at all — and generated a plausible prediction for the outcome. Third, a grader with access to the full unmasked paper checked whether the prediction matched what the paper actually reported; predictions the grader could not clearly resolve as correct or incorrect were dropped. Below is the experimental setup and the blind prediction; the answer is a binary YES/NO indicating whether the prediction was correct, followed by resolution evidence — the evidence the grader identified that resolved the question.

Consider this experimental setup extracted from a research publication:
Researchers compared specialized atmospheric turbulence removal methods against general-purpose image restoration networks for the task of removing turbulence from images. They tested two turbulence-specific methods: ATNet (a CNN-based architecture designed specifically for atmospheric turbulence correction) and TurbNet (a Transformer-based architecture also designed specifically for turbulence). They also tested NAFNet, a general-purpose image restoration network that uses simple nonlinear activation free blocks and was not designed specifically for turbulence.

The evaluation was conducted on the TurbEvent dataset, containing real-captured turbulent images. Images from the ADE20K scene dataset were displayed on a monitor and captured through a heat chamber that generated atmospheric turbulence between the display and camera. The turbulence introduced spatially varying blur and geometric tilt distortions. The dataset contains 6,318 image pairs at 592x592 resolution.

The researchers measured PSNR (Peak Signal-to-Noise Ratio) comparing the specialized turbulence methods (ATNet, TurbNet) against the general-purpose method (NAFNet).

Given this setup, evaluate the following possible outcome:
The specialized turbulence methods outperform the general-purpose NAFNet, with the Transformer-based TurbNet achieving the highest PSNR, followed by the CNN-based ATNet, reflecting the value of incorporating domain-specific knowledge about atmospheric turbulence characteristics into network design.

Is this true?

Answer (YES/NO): NO